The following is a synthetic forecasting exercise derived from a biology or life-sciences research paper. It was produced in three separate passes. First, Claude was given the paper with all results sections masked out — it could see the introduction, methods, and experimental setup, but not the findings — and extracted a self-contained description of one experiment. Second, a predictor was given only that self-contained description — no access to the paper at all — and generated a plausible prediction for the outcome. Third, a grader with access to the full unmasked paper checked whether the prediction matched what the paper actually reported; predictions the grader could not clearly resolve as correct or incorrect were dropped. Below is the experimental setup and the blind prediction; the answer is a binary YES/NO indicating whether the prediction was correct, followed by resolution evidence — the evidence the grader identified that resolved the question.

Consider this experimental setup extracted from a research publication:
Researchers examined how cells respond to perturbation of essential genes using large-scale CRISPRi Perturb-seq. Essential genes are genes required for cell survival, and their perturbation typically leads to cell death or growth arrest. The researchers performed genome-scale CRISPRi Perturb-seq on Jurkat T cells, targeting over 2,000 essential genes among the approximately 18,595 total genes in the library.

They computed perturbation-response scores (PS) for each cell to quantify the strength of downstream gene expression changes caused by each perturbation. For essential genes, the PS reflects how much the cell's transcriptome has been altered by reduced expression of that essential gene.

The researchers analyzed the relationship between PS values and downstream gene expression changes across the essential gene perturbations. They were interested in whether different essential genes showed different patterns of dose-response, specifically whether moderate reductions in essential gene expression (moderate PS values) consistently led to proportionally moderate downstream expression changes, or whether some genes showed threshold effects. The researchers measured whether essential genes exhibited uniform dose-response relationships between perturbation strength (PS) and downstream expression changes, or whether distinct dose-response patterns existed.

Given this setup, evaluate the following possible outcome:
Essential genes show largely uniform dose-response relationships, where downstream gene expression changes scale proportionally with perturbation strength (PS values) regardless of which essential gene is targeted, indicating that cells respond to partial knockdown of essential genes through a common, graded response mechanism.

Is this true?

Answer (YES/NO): NO